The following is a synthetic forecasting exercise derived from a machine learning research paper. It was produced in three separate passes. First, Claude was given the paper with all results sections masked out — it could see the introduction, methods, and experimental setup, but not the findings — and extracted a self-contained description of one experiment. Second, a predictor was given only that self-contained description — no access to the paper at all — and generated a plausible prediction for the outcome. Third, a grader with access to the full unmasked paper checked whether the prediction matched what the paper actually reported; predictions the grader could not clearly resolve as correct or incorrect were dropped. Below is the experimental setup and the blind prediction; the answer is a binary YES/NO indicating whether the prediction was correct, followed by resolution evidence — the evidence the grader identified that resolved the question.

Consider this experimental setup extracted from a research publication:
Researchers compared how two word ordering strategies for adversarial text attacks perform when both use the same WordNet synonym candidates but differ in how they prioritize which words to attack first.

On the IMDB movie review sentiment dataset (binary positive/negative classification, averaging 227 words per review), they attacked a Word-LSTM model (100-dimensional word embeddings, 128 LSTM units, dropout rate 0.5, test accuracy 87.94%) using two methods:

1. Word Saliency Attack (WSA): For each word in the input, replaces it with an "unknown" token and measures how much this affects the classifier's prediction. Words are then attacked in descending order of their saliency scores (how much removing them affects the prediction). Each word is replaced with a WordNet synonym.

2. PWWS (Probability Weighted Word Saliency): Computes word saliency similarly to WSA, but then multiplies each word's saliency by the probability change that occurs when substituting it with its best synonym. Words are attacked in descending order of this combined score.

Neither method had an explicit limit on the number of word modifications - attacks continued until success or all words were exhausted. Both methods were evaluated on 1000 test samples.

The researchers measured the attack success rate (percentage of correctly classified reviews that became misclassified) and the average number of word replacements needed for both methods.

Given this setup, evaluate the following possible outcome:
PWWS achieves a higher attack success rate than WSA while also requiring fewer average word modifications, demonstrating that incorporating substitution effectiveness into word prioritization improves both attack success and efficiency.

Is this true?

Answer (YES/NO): YES